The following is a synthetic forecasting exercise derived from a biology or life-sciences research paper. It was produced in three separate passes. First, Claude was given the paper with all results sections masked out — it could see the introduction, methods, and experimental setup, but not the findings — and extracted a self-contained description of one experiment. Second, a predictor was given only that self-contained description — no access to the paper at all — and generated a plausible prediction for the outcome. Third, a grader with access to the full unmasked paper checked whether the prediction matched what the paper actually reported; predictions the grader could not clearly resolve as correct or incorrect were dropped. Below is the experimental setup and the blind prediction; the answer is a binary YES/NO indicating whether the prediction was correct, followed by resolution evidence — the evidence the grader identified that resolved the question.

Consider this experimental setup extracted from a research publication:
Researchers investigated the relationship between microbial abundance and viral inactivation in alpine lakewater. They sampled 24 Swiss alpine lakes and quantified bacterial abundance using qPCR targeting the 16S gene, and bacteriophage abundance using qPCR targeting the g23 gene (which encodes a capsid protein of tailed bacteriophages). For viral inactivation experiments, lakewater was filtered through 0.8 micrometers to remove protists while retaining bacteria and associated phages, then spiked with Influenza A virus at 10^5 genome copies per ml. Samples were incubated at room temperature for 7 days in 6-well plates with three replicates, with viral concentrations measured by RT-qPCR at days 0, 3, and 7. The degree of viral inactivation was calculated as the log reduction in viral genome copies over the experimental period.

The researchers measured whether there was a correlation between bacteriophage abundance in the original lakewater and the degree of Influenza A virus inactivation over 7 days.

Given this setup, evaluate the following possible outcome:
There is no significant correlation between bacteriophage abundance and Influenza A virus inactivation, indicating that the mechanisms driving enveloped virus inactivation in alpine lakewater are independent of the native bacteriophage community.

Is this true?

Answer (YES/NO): YES